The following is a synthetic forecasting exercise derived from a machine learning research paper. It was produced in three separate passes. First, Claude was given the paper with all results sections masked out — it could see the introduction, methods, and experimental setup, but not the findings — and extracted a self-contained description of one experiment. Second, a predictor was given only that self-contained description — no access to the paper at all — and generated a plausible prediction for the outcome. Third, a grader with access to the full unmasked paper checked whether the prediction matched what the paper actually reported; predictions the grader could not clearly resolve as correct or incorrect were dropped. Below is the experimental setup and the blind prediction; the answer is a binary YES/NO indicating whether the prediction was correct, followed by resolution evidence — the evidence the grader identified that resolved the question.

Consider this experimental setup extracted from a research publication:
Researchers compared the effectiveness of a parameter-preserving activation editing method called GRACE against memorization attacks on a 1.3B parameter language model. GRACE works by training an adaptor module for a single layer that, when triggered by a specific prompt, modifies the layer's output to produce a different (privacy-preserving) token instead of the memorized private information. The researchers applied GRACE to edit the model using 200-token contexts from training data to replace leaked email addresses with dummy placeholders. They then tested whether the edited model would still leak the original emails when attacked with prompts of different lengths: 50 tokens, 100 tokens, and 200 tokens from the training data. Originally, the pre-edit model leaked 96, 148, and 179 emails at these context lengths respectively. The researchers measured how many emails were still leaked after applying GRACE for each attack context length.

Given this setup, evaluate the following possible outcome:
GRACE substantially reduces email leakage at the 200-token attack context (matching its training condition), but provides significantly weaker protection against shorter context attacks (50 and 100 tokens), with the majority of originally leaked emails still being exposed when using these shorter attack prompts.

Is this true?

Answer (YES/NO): YES